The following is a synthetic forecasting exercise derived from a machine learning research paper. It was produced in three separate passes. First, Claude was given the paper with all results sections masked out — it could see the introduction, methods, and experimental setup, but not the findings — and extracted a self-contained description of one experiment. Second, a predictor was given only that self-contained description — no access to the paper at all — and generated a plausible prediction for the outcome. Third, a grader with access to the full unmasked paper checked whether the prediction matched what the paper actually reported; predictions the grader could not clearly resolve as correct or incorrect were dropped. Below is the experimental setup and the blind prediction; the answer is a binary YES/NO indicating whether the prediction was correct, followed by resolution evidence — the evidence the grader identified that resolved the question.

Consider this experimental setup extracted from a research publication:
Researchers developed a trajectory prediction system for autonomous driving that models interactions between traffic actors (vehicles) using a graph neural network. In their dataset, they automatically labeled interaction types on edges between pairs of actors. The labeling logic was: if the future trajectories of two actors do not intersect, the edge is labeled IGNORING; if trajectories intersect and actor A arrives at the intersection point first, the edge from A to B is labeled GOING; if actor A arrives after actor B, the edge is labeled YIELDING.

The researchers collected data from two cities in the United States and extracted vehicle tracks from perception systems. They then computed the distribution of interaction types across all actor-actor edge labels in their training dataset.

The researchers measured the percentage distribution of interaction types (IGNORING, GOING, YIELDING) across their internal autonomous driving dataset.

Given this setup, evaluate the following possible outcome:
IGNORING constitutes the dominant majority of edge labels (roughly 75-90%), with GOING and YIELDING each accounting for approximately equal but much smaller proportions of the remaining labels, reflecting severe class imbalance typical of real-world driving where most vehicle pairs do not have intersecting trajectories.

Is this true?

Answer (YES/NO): NO